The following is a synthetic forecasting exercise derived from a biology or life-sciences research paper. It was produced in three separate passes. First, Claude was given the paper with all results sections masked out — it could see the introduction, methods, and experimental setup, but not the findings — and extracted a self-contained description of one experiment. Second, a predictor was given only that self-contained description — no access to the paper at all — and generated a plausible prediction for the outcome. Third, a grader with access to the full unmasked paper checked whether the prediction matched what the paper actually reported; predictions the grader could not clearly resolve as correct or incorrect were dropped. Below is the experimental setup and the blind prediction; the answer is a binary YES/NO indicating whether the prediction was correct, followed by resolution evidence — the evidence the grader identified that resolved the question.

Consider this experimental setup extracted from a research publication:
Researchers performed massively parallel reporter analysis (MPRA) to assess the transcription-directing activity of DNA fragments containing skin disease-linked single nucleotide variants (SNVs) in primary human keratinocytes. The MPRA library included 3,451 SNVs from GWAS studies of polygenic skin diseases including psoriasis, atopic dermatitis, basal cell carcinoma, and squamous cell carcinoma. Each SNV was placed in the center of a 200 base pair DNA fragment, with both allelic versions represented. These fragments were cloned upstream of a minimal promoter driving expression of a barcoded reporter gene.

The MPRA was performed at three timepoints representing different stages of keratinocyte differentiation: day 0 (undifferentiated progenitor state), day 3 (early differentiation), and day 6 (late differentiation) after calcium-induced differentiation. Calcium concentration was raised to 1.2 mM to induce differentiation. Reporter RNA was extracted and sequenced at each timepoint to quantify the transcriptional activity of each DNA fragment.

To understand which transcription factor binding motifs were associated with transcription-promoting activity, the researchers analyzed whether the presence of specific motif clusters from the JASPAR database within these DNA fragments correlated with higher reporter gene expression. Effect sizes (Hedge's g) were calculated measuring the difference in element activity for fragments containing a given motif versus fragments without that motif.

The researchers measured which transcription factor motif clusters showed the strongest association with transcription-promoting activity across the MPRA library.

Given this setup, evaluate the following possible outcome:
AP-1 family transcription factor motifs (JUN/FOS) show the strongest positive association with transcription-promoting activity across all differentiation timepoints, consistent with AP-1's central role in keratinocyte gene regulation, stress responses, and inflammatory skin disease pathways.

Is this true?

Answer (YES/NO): NO